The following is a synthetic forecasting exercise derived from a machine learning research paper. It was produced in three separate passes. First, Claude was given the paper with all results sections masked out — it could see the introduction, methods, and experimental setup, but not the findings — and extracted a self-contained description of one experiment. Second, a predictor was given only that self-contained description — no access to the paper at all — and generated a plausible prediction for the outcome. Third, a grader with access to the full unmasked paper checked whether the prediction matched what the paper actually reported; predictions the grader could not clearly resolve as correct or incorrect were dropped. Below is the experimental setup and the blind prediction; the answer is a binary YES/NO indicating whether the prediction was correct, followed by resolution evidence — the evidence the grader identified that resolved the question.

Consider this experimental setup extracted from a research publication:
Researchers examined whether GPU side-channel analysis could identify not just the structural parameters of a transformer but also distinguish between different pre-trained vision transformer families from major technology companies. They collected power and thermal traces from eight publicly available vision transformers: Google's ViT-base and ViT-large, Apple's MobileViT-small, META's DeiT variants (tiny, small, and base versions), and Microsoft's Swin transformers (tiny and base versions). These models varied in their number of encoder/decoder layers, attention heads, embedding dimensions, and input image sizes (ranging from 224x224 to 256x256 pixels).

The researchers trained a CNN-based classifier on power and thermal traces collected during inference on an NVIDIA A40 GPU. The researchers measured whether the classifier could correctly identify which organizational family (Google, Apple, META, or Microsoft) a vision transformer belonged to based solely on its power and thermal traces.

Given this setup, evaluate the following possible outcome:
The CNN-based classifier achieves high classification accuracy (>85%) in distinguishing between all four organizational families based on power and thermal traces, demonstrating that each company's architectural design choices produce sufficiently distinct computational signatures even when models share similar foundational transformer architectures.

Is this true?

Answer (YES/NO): NO